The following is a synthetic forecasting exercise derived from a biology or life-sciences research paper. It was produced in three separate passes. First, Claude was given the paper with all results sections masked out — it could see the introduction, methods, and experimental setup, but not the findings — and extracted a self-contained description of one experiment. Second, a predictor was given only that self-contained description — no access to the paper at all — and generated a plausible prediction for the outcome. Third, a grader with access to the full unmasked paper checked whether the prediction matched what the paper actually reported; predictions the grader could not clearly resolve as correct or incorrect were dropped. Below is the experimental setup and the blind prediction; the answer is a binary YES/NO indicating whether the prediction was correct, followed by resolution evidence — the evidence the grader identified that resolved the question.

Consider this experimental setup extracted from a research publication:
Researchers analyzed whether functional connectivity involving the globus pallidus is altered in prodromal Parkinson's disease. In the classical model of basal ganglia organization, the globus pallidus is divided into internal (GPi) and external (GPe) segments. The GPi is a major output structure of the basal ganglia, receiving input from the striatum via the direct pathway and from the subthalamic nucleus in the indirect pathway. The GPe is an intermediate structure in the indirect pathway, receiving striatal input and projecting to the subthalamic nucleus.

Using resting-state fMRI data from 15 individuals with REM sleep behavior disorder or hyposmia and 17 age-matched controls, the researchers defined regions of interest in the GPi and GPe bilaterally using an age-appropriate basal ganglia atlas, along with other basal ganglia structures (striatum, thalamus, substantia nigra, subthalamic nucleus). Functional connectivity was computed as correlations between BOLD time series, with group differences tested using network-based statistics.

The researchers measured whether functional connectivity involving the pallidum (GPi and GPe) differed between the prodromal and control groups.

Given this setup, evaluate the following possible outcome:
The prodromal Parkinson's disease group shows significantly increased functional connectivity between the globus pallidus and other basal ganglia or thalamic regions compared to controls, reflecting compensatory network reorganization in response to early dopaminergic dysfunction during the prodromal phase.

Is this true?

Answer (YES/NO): NO